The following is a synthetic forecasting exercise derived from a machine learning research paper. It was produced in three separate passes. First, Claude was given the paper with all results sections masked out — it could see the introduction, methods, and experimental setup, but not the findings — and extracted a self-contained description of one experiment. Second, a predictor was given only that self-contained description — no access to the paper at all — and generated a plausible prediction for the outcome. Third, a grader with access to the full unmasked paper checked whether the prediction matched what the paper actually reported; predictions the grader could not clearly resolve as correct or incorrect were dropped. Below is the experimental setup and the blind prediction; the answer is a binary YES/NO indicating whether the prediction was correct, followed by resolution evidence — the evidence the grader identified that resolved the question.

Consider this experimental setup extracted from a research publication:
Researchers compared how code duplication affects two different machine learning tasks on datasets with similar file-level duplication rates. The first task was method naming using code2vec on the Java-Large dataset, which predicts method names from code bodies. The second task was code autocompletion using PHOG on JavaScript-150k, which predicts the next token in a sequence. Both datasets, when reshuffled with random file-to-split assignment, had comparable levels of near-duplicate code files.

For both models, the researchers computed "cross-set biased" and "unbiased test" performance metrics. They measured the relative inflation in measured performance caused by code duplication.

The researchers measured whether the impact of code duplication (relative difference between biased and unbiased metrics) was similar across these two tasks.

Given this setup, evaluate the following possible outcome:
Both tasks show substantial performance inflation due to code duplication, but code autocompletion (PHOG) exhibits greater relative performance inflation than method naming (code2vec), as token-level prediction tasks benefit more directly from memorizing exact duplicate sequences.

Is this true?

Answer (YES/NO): NO